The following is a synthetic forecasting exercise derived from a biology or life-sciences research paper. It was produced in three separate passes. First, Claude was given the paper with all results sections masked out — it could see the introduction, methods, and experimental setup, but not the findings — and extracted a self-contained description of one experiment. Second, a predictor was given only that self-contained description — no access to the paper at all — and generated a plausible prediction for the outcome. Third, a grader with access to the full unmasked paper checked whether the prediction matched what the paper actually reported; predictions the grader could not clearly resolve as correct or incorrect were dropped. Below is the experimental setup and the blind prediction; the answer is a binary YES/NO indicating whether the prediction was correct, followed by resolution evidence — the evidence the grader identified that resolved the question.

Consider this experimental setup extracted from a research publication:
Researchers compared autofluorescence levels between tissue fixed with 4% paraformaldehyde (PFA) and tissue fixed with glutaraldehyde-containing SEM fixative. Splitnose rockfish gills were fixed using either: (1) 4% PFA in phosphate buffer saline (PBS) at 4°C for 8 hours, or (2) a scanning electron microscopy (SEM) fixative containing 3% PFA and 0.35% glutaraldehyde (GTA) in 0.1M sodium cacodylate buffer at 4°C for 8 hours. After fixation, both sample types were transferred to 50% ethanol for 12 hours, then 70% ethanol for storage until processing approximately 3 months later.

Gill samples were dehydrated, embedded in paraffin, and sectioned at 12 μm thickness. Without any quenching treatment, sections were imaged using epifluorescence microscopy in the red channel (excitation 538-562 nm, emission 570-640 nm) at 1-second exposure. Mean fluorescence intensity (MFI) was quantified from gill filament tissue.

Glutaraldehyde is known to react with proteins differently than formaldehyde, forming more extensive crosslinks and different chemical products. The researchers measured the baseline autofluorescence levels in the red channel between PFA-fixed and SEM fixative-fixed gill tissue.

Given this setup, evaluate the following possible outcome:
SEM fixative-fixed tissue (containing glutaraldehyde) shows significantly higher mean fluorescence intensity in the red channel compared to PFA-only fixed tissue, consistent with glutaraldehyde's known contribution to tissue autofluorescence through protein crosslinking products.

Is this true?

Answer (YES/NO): NO